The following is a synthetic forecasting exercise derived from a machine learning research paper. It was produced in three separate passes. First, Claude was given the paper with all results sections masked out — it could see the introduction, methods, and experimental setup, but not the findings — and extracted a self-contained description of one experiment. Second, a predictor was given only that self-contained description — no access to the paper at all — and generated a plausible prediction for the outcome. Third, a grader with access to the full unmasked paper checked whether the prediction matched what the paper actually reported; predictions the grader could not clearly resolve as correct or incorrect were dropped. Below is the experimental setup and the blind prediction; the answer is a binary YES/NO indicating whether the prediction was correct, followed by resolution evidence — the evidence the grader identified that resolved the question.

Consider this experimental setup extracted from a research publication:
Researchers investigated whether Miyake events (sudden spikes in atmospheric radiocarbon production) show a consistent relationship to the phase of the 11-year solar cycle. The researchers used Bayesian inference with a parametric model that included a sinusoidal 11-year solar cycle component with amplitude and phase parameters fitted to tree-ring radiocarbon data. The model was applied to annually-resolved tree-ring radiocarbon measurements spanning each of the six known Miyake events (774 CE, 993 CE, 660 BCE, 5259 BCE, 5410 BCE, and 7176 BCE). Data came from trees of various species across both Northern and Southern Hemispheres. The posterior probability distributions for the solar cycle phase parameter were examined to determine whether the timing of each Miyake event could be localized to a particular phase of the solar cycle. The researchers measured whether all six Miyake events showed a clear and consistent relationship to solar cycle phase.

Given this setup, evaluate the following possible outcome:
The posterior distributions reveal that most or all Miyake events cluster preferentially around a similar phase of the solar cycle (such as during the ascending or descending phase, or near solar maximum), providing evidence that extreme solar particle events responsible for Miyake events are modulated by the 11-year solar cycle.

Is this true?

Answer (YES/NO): NO